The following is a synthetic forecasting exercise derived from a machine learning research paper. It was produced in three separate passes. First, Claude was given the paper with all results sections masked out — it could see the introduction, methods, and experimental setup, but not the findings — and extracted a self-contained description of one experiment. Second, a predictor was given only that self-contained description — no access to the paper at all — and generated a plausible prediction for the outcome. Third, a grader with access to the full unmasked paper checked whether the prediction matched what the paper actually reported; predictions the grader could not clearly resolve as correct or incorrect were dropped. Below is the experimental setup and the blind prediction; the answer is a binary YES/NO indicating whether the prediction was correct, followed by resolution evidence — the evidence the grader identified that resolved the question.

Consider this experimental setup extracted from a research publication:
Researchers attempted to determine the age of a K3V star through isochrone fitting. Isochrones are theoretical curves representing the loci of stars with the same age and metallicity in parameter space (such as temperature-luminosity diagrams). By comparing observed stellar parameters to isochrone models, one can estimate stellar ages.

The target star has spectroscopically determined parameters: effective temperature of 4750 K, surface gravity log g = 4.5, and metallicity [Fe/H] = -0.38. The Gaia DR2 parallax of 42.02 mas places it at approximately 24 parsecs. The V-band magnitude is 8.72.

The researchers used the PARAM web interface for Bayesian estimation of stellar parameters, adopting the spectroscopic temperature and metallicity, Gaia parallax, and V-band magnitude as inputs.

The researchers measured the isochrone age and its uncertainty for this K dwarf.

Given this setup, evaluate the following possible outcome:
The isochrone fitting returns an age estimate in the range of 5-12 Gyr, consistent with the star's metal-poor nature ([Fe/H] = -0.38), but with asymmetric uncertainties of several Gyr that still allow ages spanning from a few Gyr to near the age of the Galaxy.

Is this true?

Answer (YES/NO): NO